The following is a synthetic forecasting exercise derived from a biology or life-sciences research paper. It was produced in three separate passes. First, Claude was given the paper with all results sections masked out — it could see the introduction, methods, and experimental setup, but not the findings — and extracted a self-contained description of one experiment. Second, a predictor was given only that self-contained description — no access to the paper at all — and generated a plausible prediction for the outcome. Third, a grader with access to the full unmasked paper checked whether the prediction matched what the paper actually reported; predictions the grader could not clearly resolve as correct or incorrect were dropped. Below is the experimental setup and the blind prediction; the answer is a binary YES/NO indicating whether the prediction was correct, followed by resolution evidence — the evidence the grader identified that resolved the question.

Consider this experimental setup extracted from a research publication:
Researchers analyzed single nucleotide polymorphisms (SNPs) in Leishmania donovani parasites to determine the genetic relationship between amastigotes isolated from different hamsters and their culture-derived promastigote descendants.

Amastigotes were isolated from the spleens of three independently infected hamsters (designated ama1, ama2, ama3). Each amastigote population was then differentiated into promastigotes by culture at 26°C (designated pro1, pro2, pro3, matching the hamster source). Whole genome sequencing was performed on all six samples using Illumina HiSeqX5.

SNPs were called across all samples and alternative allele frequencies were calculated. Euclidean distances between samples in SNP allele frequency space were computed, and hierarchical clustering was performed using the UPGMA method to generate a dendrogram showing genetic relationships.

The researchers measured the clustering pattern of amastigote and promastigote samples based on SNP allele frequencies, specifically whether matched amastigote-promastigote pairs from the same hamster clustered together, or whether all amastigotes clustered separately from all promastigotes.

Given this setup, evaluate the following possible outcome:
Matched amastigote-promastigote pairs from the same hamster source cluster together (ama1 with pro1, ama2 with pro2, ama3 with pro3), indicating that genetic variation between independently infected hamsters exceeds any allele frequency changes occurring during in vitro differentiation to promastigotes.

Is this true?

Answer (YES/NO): YES